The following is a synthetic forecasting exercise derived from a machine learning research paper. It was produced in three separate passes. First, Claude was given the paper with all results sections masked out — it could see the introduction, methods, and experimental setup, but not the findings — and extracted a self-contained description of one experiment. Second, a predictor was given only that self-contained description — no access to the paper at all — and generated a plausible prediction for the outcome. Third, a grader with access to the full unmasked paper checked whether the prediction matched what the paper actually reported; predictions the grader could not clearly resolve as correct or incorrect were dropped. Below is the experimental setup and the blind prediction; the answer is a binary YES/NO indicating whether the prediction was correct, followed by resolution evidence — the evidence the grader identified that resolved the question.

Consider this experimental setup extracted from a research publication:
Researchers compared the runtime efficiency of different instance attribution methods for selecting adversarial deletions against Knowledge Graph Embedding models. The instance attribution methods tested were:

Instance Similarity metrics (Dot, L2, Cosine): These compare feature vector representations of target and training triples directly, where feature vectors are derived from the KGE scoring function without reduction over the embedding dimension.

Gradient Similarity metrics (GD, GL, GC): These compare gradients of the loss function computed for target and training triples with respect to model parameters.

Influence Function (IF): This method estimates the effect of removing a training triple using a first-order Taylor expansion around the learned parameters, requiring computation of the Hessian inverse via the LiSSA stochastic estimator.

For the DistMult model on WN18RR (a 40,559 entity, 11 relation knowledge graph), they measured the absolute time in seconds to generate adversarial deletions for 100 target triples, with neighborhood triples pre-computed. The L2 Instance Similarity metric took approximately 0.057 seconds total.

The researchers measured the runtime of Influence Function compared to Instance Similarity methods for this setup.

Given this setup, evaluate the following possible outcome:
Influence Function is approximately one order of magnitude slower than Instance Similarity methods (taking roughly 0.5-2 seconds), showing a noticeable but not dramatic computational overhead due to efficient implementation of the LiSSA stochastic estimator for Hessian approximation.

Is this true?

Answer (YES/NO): NO